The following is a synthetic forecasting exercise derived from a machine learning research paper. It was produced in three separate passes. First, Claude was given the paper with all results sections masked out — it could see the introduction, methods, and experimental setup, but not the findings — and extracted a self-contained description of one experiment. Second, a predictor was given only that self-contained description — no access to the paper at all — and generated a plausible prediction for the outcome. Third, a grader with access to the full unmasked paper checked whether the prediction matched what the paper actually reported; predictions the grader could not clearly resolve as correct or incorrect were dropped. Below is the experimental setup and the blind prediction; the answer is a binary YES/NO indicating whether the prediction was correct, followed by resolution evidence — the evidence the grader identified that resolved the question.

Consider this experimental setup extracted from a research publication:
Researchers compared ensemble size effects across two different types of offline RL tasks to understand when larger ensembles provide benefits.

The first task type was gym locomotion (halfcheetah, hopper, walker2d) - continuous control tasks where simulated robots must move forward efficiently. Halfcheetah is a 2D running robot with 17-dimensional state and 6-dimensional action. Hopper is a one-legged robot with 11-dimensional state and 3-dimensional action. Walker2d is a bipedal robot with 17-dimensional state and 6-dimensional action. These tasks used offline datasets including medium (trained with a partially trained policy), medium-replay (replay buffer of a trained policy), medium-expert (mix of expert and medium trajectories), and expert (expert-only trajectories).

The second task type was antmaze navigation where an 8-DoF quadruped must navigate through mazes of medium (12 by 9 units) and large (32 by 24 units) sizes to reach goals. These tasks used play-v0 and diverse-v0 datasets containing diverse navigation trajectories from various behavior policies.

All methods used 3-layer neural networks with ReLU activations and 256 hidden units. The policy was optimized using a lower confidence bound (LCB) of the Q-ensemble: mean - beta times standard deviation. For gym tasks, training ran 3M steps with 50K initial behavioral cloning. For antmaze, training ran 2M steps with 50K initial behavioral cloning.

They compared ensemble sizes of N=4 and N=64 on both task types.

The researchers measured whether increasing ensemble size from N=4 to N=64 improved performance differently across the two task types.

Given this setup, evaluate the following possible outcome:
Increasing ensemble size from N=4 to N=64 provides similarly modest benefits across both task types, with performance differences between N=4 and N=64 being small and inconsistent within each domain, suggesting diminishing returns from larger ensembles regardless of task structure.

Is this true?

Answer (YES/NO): NO